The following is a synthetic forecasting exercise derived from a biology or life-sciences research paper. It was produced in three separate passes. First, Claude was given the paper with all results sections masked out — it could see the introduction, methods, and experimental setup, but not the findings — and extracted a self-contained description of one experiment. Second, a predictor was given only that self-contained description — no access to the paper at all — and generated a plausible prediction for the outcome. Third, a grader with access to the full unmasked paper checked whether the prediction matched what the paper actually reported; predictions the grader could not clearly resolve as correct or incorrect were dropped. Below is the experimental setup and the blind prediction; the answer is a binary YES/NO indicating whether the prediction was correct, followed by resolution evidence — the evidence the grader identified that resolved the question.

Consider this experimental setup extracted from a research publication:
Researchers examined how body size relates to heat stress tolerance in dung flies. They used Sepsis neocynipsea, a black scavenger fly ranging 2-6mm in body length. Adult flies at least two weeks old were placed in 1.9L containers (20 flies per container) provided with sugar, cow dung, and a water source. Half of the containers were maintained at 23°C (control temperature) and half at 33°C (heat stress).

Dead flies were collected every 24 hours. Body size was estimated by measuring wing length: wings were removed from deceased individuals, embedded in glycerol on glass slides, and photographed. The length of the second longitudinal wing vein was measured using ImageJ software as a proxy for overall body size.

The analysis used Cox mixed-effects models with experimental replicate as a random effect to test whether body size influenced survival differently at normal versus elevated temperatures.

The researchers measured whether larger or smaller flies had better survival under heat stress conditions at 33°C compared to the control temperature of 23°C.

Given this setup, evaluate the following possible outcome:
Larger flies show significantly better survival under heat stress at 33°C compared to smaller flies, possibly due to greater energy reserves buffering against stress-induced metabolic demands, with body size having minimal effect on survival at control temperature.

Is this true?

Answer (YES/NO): YES